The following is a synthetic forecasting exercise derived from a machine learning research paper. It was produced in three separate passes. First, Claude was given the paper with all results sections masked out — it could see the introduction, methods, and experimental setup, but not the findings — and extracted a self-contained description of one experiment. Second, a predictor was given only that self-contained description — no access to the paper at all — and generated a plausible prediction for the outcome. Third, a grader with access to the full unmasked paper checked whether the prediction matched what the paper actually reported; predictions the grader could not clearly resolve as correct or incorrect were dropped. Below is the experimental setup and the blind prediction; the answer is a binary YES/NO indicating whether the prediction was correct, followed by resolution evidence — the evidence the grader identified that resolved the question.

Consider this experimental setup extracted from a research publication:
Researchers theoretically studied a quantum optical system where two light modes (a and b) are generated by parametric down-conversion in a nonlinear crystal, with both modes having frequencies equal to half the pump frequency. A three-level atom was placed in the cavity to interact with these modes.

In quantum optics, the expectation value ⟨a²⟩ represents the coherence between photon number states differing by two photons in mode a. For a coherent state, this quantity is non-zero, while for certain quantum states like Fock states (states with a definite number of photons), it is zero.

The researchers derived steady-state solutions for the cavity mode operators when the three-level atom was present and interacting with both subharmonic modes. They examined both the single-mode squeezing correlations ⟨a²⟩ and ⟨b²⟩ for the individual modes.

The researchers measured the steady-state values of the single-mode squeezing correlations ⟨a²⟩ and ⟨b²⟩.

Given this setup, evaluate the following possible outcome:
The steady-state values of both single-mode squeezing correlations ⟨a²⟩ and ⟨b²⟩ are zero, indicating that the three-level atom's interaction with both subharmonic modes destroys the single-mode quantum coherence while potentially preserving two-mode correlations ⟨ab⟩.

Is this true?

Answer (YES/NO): YES